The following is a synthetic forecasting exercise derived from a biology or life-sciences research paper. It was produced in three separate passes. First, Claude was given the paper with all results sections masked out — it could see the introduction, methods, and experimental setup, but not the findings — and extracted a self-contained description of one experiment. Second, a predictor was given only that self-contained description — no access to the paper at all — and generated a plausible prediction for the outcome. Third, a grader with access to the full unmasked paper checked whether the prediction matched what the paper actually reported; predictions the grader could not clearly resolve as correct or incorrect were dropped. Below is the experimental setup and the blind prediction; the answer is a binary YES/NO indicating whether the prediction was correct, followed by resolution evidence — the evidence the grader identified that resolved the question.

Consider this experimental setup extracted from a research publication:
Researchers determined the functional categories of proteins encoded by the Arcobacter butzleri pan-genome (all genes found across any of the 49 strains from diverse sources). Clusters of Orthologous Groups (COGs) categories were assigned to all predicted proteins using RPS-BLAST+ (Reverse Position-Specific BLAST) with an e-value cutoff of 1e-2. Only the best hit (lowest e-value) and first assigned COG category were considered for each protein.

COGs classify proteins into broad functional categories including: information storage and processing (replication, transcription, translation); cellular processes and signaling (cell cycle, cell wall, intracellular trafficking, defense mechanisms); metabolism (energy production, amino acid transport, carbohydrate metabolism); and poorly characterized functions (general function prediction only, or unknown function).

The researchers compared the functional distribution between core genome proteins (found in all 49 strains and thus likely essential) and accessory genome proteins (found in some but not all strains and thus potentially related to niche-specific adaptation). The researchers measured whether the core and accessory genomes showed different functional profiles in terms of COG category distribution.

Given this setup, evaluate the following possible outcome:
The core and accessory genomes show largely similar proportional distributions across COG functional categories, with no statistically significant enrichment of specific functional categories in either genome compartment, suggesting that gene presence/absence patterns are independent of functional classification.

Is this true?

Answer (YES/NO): NO